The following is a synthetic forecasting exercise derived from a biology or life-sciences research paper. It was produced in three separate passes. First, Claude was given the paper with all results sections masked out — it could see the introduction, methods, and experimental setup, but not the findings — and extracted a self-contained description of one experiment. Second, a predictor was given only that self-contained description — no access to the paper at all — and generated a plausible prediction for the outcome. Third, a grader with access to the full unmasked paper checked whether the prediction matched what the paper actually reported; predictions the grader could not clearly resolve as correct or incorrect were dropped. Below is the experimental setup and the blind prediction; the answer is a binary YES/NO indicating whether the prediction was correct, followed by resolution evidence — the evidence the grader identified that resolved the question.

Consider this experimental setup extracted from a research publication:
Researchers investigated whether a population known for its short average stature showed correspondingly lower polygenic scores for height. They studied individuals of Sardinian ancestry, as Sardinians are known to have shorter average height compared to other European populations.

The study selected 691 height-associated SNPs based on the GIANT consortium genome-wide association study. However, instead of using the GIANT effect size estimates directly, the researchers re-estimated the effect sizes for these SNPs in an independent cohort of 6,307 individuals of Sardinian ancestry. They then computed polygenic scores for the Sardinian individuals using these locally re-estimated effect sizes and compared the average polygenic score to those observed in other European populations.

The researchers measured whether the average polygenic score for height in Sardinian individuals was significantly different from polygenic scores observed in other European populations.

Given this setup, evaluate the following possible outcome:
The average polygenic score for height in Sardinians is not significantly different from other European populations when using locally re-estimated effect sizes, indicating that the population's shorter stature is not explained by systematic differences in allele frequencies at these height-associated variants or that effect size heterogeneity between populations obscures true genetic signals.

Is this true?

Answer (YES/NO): NO